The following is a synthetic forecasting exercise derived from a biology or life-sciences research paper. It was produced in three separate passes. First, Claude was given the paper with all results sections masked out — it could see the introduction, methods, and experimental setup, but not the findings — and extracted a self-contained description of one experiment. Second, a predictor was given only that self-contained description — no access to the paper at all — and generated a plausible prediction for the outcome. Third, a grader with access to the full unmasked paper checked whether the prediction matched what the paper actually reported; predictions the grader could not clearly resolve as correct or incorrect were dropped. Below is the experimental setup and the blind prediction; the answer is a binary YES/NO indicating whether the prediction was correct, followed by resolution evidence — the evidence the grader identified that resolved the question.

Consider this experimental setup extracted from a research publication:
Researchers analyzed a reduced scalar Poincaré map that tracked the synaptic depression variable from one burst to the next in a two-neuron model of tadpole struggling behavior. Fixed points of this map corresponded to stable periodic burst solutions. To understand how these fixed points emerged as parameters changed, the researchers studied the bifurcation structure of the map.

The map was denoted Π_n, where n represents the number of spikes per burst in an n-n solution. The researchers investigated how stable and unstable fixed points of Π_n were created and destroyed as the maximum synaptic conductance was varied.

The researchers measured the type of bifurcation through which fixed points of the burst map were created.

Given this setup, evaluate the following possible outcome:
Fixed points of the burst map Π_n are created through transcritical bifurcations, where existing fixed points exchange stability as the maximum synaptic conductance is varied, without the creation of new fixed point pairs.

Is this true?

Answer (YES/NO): NO